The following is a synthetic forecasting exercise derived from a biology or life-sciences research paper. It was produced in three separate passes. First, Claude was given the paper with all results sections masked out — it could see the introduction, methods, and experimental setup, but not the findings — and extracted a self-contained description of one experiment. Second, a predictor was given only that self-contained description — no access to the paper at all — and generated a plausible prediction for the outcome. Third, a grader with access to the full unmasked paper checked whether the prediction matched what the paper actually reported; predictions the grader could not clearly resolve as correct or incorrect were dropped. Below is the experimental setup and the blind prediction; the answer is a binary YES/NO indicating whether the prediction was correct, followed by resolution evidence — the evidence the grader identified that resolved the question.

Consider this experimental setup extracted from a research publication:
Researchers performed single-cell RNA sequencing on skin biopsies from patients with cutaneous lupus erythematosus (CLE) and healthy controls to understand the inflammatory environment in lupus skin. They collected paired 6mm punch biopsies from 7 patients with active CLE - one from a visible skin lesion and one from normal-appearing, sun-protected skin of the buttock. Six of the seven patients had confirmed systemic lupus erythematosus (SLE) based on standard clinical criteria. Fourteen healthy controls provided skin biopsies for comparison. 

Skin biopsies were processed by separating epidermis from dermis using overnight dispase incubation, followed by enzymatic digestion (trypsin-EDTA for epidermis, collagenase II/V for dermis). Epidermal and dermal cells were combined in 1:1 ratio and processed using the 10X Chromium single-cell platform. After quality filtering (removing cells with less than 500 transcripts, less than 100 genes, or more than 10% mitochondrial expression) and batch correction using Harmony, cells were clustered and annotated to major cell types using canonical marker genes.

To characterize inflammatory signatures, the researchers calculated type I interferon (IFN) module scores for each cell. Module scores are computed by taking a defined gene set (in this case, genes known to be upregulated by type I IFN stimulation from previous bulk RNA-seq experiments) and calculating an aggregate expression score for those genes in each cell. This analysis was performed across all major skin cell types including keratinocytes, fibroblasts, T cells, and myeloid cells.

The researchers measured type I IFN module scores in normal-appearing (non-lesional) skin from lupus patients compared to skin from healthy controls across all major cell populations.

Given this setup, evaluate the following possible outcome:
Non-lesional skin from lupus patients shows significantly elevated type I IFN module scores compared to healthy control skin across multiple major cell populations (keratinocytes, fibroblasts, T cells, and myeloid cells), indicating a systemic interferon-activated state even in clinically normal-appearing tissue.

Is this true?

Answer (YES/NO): NO